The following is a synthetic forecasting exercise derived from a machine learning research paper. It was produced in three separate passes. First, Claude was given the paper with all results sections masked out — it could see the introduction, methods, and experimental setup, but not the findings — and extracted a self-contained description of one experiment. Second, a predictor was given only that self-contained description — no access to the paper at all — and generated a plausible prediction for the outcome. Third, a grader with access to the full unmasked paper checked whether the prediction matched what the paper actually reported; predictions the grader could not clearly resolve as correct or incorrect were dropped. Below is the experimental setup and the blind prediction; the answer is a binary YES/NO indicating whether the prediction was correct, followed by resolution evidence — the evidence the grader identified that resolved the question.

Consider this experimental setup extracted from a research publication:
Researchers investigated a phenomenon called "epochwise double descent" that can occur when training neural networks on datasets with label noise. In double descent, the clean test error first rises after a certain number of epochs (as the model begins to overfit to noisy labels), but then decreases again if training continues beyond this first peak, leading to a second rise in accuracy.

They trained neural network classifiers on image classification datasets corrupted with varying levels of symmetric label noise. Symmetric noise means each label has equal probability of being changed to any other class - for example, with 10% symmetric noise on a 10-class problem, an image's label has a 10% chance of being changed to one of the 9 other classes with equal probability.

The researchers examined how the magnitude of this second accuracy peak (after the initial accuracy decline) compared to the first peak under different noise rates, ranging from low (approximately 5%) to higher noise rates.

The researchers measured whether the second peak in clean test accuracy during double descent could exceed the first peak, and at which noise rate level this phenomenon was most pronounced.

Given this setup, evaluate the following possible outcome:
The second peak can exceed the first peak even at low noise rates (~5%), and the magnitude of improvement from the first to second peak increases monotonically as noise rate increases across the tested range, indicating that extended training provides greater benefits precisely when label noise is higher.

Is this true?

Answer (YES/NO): NO